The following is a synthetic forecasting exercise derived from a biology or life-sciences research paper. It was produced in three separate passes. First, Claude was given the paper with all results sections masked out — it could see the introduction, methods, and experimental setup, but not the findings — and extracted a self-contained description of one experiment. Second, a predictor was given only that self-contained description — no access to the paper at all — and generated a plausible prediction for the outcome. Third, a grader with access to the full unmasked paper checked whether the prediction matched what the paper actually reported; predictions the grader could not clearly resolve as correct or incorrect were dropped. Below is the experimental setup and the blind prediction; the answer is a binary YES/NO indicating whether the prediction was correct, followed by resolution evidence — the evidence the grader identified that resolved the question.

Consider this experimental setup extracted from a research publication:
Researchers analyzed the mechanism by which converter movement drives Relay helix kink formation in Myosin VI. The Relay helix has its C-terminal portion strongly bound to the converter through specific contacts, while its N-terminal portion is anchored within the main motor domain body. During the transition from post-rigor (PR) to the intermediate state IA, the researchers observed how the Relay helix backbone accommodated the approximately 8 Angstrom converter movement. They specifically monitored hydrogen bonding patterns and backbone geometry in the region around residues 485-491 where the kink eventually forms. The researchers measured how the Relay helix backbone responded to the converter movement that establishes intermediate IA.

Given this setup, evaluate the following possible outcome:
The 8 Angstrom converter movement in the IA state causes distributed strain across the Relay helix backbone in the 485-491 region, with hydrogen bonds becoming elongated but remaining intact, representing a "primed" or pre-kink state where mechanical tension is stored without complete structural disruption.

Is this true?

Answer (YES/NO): NO